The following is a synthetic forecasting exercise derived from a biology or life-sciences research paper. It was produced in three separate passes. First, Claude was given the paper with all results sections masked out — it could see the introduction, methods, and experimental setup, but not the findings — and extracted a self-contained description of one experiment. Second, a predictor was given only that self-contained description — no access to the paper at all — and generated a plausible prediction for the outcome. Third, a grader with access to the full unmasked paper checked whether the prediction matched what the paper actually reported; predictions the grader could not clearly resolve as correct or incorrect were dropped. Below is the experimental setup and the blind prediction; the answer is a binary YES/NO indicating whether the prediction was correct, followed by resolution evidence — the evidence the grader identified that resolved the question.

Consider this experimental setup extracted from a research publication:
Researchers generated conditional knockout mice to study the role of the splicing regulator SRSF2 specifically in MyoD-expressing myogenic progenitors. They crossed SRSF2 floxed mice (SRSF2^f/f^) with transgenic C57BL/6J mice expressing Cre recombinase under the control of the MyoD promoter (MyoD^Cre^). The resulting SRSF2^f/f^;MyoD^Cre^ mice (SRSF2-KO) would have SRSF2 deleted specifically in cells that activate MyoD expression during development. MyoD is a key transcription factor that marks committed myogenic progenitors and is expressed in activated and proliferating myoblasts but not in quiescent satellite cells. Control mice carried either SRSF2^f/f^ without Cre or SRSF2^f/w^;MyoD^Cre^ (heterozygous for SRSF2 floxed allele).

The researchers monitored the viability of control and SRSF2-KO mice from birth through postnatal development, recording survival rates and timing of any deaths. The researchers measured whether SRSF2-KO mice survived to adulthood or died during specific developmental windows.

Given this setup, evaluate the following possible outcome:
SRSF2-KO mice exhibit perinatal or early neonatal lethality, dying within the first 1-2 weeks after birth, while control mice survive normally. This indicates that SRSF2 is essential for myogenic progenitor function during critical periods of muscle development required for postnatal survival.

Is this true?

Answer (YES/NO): YES